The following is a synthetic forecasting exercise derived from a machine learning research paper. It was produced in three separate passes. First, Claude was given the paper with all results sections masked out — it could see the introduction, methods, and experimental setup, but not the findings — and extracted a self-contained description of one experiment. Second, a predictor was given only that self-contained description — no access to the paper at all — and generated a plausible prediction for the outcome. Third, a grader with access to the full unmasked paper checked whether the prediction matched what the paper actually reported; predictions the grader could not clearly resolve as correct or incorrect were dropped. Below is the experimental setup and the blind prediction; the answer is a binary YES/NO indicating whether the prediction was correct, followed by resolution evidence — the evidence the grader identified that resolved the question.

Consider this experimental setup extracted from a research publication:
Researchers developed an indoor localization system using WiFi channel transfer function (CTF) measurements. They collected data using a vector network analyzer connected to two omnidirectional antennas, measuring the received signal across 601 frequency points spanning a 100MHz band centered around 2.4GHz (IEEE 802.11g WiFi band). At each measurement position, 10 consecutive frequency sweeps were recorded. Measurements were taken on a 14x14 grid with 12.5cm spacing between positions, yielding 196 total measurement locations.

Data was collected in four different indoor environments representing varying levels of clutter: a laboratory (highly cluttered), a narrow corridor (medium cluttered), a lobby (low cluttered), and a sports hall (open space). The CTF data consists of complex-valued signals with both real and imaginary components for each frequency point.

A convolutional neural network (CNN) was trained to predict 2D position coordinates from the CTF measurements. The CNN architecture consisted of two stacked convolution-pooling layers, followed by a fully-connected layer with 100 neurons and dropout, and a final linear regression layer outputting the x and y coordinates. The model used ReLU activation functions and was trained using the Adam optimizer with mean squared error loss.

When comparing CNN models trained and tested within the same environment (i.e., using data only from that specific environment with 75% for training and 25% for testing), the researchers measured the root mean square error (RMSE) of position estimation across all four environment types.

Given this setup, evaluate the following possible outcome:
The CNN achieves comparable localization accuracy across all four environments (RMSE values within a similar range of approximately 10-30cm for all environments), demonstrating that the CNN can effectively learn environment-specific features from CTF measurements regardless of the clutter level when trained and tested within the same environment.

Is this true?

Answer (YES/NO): NO